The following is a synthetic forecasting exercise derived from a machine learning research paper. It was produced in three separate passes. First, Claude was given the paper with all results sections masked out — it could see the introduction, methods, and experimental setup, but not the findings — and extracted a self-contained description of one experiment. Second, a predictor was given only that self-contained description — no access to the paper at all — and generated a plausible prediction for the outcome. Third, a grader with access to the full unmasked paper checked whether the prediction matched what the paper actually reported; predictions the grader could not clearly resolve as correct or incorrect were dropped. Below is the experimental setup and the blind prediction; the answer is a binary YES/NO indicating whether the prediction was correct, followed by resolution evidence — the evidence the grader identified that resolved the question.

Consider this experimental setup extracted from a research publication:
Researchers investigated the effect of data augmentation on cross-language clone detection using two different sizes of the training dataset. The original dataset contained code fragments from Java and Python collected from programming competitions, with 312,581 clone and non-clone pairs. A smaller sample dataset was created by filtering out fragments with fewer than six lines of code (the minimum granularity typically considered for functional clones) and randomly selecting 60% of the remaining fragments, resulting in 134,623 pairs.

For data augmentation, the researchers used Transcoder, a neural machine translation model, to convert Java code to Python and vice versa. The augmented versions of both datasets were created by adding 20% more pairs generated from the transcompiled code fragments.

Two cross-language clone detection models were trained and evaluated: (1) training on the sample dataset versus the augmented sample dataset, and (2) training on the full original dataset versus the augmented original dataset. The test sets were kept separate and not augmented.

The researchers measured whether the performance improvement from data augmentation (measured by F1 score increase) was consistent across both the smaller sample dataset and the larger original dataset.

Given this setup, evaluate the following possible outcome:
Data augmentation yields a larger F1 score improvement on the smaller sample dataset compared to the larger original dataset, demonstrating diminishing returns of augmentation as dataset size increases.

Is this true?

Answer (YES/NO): NO